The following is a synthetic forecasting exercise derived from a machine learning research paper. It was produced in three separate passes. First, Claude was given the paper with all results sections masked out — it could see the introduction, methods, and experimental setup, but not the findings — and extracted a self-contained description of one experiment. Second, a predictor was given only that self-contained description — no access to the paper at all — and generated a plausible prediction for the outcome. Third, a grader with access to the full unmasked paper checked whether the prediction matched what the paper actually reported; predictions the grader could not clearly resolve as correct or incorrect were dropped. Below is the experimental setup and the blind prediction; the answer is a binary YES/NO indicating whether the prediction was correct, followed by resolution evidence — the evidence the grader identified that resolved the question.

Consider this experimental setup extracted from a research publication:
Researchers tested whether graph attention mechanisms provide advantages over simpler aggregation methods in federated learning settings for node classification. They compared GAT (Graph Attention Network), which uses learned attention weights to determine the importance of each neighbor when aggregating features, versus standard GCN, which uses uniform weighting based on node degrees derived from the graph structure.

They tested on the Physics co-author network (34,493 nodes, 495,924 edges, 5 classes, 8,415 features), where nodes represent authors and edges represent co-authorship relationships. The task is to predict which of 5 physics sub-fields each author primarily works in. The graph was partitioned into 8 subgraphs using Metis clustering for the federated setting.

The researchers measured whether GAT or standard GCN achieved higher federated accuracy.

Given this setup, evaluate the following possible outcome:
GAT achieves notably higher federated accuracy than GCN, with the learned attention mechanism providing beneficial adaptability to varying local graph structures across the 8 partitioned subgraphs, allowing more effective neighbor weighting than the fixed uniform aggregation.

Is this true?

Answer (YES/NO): NO